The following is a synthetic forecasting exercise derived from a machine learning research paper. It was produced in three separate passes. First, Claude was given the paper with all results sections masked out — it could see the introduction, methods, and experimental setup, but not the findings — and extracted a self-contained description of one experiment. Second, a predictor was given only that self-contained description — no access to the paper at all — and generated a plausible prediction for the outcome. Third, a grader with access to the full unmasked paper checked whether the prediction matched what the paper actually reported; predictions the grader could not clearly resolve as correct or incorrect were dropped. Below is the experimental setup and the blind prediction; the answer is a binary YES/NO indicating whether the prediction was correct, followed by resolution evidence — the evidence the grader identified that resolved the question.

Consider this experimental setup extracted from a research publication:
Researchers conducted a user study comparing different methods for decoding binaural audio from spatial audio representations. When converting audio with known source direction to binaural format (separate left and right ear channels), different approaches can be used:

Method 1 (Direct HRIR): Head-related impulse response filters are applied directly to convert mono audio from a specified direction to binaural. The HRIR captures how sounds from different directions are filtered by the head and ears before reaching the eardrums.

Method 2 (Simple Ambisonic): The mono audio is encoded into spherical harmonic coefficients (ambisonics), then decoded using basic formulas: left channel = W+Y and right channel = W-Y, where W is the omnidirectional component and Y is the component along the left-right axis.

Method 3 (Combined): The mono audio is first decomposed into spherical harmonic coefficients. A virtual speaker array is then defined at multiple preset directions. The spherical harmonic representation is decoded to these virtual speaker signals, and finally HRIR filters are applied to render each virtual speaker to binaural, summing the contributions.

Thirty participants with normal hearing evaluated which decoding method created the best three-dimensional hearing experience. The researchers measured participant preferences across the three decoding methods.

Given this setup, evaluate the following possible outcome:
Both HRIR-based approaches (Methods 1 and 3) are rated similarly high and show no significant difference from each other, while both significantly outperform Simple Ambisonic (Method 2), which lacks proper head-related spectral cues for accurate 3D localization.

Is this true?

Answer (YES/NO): NO